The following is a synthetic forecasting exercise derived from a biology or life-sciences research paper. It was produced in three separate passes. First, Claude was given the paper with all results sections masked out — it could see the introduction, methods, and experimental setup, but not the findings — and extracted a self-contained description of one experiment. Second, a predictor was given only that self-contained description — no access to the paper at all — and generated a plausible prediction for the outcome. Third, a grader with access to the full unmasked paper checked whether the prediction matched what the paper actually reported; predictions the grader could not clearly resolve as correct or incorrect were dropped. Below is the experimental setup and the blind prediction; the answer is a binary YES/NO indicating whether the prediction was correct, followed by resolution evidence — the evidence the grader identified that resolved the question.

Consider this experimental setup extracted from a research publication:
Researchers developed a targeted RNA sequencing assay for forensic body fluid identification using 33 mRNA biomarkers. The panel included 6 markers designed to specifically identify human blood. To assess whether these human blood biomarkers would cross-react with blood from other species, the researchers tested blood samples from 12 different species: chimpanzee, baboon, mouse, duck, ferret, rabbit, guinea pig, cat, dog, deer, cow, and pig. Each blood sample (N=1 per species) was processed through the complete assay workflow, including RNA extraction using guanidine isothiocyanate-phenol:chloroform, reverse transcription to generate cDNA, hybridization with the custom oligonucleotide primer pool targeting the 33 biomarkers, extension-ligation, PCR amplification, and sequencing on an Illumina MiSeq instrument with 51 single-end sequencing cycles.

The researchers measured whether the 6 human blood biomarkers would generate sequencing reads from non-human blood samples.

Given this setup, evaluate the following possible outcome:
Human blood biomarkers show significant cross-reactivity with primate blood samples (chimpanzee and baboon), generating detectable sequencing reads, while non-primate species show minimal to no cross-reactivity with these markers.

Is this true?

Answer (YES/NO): NO